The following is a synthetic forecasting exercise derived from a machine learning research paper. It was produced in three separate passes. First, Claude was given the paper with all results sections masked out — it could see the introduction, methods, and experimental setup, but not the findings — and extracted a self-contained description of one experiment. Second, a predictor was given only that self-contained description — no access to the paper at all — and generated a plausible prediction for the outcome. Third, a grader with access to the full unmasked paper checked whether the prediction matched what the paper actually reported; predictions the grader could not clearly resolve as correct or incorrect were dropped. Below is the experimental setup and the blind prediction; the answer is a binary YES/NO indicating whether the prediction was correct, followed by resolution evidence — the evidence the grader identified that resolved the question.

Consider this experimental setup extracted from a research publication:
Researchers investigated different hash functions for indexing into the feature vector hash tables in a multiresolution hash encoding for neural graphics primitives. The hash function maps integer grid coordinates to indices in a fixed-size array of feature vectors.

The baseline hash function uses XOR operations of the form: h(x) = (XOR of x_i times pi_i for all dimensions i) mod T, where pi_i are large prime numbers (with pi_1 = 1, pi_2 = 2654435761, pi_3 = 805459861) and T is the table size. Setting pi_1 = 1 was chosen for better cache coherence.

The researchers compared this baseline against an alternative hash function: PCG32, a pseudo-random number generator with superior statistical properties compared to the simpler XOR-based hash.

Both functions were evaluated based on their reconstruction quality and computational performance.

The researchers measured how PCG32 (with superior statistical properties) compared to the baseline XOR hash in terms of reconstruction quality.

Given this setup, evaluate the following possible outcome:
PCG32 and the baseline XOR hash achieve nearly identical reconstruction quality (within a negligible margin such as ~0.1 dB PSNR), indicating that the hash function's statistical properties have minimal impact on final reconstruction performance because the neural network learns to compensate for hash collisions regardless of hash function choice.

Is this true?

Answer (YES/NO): YES